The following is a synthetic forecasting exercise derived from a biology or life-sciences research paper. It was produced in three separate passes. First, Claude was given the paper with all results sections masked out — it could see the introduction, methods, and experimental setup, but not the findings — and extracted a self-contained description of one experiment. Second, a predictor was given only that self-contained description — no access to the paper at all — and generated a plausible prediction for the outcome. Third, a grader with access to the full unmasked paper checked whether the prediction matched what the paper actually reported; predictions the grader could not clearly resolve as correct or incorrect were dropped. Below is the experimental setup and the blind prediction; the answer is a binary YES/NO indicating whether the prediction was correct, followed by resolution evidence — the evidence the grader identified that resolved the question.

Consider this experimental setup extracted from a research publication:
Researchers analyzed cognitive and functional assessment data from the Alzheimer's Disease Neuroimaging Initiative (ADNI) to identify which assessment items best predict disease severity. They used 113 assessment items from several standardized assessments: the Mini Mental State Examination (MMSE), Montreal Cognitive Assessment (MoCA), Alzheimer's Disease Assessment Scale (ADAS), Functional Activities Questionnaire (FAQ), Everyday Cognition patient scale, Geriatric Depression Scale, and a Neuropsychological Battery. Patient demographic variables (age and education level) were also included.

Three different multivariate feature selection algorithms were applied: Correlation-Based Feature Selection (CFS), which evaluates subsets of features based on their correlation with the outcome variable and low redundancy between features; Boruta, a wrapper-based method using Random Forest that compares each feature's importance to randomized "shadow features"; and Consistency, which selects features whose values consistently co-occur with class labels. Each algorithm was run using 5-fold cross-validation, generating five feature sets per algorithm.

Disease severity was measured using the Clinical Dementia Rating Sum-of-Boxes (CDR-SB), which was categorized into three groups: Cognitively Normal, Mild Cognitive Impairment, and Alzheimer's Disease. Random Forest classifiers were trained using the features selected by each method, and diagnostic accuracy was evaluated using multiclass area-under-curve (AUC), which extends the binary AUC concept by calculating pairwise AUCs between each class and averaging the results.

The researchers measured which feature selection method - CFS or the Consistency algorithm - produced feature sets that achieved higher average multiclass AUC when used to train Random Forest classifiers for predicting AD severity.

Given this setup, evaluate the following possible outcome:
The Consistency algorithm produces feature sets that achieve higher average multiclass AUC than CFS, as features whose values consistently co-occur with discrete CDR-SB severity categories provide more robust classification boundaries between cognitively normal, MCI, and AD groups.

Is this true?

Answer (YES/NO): NO